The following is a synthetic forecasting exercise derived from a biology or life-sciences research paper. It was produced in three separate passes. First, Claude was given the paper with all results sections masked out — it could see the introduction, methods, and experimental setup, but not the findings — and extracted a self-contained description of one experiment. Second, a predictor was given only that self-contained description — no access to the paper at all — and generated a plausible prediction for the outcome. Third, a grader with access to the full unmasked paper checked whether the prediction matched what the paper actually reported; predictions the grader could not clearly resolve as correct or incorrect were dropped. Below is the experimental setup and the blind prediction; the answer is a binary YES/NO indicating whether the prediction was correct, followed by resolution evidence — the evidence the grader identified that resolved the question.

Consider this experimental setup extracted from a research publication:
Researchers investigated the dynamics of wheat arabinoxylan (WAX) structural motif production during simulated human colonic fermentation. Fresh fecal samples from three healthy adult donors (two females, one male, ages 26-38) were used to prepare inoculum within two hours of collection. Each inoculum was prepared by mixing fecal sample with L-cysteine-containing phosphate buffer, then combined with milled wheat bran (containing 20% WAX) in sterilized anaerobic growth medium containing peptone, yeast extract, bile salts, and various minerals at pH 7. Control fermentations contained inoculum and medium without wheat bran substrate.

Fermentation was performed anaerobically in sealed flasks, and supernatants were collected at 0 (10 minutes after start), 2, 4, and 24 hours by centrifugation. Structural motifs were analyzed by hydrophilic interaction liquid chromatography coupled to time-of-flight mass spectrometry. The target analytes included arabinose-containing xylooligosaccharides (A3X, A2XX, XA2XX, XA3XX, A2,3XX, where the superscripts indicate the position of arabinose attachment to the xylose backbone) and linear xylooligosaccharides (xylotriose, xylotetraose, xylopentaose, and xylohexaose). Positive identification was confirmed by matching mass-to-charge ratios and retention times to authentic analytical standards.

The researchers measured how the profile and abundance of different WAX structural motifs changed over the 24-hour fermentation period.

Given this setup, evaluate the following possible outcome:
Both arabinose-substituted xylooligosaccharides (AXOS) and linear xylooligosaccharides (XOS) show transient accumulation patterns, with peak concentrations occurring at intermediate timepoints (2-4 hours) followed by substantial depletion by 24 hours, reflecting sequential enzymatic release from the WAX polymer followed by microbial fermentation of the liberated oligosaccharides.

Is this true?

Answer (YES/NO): NO